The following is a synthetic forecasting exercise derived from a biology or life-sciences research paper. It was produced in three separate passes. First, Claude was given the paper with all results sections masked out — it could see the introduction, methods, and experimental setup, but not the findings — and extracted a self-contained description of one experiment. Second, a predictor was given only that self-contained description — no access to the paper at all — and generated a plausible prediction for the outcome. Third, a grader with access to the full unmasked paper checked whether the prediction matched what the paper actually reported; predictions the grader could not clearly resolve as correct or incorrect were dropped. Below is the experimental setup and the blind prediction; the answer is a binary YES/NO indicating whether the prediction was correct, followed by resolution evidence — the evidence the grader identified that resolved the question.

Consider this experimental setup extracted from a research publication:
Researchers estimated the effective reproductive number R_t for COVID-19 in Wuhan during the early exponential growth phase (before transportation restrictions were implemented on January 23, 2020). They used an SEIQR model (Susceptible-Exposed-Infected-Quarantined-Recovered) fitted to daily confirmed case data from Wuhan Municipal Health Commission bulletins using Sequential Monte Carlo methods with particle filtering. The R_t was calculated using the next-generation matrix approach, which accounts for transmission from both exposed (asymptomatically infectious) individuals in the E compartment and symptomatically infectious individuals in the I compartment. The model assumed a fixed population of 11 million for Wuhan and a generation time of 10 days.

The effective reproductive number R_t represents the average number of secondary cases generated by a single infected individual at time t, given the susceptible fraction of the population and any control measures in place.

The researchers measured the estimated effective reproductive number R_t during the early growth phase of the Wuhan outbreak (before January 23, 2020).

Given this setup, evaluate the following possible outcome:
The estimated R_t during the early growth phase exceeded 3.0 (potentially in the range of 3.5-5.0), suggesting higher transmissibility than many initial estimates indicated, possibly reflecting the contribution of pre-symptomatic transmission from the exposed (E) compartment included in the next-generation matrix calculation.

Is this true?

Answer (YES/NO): NO